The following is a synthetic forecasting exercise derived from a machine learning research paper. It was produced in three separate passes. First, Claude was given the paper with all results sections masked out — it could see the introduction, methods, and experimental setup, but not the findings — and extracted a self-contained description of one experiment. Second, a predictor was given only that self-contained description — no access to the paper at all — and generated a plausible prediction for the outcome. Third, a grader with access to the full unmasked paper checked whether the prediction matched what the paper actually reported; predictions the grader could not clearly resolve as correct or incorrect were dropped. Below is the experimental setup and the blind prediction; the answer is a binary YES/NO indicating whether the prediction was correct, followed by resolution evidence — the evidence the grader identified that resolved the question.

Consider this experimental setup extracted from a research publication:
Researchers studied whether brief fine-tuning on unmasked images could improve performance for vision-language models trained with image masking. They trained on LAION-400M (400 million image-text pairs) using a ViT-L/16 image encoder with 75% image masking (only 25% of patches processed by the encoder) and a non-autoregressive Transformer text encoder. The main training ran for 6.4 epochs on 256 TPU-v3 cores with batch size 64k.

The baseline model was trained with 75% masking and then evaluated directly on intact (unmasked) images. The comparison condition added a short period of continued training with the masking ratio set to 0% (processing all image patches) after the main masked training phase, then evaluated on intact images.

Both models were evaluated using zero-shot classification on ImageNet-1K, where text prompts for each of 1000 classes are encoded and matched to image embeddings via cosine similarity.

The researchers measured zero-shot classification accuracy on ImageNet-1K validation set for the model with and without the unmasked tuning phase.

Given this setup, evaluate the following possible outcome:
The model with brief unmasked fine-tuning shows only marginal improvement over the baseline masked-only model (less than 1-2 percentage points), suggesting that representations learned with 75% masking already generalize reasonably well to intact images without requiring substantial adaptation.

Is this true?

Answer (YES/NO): YES